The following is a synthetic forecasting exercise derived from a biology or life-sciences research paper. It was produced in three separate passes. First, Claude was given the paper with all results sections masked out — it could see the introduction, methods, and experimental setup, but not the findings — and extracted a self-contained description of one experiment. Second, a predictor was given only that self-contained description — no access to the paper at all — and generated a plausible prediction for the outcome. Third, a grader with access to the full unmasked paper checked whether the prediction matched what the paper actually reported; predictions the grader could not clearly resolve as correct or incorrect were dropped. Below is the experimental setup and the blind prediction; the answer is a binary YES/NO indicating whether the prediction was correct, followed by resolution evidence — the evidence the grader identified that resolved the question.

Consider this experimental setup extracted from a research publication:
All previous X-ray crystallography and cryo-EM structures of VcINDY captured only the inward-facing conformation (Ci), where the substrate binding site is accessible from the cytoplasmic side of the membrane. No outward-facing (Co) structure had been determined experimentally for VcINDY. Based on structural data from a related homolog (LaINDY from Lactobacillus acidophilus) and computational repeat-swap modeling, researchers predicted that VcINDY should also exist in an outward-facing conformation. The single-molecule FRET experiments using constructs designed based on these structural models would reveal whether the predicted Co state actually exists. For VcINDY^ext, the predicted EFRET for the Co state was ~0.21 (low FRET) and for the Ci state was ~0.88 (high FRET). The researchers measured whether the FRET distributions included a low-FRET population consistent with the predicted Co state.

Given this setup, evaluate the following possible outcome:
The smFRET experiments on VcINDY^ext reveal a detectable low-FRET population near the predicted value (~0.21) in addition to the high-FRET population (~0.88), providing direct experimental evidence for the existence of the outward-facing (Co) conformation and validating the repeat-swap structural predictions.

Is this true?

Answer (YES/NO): YES